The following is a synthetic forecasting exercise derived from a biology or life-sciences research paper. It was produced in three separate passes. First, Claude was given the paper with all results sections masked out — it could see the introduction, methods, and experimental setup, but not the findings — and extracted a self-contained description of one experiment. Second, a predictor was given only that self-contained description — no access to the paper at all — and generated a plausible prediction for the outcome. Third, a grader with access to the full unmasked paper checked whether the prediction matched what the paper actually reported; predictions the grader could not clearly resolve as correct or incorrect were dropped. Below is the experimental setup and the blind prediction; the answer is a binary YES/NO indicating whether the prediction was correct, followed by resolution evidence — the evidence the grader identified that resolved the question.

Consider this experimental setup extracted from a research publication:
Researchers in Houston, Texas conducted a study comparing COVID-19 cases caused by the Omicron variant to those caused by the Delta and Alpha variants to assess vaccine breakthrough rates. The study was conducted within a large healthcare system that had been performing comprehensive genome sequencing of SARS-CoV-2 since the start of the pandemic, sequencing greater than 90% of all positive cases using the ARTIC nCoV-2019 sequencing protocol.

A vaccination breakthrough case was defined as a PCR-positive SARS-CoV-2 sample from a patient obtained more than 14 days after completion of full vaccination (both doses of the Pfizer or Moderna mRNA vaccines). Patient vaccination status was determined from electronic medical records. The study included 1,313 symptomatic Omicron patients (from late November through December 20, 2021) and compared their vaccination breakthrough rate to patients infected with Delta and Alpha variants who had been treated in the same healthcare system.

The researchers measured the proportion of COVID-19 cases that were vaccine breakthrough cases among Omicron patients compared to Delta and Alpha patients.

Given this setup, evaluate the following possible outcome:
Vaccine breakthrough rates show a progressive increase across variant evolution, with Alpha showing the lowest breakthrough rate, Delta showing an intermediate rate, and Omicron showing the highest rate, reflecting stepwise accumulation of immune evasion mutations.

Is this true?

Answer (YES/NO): NO